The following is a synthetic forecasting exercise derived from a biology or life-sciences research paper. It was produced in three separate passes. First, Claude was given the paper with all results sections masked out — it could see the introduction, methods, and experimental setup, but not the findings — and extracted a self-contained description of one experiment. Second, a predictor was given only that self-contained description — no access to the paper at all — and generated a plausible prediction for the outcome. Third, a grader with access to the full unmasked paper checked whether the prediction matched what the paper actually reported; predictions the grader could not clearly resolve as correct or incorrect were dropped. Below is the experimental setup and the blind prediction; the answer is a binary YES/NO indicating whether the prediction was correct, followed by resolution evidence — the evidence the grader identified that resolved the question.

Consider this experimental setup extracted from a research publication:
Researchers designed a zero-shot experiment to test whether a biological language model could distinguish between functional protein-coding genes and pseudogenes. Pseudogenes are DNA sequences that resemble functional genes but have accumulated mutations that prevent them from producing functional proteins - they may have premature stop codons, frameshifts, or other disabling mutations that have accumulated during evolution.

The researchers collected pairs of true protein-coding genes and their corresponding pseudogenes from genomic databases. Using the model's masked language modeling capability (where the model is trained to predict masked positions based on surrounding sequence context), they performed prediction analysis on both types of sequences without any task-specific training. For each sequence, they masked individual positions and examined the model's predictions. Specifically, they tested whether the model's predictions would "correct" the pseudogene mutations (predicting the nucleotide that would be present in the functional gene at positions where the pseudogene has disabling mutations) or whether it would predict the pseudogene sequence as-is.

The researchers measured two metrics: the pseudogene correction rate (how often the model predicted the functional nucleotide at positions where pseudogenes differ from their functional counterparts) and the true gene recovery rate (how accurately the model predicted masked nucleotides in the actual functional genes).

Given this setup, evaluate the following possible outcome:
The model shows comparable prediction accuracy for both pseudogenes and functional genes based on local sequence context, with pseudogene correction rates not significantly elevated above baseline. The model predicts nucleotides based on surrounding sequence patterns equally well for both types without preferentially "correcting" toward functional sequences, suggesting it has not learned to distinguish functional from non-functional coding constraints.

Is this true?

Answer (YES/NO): NO